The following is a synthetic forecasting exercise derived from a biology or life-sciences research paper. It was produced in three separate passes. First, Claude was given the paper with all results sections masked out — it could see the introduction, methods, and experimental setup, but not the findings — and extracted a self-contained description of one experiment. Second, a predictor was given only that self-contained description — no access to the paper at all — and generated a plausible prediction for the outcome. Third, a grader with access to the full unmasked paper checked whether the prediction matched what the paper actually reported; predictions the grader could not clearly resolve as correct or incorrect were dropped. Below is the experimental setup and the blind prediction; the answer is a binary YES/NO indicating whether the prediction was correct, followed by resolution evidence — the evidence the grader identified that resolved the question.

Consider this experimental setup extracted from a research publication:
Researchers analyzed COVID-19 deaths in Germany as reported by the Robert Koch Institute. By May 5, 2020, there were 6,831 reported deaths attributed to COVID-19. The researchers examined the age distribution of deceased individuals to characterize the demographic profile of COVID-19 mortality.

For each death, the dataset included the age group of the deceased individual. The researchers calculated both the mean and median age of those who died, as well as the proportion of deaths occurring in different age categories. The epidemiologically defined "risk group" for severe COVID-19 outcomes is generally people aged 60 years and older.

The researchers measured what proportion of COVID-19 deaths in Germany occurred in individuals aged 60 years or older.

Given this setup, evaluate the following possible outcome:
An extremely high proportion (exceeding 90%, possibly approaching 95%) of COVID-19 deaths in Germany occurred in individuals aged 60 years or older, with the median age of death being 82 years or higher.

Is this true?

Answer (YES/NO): YES